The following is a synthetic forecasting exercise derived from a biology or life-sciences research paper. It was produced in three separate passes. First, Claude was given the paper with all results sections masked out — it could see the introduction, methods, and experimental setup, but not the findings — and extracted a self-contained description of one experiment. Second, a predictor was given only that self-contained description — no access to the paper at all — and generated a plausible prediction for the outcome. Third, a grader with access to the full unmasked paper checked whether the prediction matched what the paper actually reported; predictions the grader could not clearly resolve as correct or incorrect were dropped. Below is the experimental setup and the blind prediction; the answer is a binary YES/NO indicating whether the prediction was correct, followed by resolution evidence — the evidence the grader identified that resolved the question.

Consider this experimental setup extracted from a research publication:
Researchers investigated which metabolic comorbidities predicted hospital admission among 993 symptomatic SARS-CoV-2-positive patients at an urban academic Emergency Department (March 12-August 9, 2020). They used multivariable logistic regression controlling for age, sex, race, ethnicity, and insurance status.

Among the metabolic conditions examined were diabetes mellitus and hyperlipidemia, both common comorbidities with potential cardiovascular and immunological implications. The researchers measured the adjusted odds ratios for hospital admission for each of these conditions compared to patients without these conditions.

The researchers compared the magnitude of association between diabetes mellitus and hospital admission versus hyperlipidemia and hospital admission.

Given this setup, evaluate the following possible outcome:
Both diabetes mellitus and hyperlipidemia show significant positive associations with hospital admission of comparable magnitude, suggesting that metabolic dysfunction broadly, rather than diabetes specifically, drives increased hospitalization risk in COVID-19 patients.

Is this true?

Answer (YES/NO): YES